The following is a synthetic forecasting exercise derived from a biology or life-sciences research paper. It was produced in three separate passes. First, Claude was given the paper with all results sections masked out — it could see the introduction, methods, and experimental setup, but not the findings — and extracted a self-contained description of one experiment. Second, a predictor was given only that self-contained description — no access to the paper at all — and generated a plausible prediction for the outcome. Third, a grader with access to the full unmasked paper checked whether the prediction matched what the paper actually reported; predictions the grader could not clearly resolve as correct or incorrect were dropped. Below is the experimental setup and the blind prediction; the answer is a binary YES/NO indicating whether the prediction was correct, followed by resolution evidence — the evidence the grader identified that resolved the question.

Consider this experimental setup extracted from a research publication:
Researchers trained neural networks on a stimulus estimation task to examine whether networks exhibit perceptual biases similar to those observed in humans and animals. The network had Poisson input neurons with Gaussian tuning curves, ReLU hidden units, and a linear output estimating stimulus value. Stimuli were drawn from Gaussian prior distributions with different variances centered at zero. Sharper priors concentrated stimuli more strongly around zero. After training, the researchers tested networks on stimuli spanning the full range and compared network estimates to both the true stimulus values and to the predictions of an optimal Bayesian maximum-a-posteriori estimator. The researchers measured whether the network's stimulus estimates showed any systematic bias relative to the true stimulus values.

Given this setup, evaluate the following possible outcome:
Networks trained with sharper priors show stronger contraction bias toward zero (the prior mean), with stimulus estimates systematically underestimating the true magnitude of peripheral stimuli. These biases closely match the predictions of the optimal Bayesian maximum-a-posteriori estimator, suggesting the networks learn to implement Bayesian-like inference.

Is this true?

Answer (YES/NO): YES